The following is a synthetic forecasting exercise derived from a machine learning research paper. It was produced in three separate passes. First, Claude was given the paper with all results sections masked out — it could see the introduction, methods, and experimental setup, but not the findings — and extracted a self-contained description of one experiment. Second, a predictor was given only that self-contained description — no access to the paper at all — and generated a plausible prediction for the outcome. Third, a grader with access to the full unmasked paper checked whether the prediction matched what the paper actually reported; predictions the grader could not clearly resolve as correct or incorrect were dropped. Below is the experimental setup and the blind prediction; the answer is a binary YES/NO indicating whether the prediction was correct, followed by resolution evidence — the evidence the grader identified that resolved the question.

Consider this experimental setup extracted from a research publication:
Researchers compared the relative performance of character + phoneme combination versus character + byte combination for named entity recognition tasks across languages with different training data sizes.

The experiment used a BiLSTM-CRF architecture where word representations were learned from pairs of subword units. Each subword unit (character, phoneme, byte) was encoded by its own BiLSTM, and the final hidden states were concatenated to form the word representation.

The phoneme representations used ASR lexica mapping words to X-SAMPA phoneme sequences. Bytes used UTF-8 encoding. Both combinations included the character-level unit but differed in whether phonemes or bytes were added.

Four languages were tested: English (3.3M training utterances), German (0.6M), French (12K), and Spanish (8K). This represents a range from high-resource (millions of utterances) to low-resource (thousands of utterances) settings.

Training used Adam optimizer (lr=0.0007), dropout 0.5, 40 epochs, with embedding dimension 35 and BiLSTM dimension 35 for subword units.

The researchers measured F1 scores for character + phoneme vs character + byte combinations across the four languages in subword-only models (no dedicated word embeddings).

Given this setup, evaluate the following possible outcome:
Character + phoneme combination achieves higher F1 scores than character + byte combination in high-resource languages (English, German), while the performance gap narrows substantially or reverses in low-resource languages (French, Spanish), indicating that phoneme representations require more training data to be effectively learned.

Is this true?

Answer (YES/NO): YES